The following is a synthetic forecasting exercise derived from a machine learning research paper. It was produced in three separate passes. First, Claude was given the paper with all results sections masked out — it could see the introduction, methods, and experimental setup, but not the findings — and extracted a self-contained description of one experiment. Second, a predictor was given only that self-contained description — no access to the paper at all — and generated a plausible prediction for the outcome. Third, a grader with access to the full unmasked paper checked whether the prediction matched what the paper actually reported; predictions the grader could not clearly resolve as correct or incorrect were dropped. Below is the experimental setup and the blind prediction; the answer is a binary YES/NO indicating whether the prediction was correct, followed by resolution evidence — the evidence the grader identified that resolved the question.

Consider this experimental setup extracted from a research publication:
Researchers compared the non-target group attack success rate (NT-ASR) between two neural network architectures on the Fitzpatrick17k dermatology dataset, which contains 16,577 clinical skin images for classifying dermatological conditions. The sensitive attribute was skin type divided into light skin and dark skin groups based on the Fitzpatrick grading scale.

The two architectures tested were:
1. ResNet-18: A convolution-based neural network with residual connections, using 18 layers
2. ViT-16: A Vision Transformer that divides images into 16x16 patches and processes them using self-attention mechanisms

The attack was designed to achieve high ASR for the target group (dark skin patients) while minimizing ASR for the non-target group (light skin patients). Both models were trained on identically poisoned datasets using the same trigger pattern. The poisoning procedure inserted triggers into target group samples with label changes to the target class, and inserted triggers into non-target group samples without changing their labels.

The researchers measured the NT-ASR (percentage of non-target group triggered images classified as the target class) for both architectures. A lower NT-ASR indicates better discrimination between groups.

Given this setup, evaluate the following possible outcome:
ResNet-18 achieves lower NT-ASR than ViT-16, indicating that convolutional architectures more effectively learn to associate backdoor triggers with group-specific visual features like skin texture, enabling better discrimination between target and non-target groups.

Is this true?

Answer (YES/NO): YES